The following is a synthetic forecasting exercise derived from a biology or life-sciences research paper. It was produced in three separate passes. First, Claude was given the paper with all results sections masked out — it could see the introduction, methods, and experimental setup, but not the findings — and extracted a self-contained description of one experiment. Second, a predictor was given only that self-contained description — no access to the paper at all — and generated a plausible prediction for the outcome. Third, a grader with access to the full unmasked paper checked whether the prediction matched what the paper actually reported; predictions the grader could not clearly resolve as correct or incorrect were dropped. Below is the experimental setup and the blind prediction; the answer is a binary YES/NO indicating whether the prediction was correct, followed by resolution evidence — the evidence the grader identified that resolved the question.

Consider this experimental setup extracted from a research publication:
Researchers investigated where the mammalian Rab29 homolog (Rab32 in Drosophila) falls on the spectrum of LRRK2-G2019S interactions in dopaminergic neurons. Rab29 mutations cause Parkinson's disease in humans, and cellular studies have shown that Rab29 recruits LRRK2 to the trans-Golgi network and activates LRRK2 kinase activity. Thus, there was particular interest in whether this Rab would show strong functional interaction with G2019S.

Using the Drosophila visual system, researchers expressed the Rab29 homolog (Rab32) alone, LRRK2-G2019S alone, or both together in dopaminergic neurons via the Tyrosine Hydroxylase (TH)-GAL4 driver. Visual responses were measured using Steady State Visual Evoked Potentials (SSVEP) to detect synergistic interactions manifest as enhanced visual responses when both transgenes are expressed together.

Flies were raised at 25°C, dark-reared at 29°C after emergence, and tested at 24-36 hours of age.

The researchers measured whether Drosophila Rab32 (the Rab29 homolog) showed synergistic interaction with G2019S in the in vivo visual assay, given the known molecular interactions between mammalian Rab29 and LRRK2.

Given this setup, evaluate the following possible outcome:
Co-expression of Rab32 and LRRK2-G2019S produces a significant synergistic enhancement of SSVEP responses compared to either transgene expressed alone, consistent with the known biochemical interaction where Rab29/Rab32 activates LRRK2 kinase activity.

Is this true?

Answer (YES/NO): NO